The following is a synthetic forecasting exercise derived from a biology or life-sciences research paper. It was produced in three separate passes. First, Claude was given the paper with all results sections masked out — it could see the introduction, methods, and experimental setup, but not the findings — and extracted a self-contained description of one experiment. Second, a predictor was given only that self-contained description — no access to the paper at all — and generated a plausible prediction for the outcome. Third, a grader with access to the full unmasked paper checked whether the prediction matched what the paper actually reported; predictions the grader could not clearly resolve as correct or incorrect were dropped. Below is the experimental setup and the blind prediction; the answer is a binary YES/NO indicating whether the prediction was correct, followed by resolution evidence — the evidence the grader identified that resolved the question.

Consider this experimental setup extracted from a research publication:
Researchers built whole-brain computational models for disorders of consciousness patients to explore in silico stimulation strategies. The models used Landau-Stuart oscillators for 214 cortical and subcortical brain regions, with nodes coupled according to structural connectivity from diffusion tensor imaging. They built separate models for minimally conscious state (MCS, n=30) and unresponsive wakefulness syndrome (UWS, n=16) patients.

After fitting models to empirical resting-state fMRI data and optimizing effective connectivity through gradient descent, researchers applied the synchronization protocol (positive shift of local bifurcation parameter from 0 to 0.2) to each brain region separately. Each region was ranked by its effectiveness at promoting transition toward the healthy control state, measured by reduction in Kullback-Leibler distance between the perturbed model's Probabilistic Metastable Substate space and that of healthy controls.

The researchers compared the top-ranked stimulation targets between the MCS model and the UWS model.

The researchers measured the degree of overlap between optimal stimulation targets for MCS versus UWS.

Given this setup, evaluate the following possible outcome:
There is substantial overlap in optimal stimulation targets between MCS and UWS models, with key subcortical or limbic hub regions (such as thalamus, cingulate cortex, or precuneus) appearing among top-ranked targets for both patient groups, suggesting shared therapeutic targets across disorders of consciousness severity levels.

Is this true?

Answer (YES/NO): NO